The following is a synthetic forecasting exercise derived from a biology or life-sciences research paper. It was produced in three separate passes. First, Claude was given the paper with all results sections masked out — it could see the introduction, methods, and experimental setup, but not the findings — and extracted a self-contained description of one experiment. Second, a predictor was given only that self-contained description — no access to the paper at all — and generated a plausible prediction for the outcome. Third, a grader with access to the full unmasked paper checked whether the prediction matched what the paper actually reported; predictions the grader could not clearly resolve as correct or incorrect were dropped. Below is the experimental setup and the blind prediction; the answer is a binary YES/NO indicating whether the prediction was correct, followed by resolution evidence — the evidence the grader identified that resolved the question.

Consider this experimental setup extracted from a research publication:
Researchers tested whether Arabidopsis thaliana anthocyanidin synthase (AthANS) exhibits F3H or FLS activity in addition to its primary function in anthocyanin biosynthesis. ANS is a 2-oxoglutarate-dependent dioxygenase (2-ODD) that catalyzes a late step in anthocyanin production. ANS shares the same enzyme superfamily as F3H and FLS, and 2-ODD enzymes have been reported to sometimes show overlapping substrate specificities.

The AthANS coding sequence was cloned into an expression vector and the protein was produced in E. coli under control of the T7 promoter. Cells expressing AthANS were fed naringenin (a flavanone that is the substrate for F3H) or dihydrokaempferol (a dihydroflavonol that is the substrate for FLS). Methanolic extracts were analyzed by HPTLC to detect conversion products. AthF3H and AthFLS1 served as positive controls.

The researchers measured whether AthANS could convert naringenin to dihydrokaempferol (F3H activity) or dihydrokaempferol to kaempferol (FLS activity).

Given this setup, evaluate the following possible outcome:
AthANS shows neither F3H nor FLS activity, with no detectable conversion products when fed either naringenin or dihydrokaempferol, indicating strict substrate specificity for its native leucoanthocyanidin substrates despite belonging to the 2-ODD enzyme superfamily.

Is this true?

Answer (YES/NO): NO